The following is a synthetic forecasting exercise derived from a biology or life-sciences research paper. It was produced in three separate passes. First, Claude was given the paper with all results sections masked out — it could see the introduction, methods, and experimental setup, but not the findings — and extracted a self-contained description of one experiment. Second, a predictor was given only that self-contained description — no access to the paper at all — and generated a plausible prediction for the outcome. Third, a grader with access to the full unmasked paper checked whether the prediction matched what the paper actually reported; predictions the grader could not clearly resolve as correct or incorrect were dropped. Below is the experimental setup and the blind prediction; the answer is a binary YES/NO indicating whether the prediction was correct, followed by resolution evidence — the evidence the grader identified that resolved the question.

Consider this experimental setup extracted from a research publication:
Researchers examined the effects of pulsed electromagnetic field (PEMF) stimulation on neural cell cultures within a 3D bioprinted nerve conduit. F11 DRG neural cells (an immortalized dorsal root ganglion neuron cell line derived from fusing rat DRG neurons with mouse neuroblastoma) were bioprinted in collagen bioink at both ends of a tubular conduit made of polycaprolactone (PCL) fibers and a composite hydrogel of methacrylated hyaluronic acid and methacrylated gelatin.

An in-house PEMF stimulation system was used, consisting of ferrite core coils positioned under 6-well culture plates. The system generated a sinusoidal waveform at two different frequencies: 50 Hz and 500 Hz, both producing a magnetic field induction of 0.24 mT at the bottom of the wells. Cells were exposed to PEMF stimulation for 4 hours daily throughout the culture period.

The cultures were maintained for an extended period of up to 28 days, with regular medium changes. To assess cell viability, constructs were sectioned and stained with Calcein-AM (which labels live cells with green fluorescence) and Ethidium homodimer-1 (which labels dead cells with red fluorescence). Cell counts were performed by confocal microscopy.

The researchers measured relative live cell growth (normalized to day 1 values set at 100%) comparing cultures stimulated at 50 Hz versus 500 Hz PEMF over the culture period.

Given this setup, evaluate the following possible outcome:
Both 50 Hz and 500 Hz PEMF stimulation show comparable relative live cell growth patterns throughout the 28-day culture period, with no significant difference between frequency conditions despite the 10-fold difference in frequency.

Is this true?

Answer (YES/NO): NO